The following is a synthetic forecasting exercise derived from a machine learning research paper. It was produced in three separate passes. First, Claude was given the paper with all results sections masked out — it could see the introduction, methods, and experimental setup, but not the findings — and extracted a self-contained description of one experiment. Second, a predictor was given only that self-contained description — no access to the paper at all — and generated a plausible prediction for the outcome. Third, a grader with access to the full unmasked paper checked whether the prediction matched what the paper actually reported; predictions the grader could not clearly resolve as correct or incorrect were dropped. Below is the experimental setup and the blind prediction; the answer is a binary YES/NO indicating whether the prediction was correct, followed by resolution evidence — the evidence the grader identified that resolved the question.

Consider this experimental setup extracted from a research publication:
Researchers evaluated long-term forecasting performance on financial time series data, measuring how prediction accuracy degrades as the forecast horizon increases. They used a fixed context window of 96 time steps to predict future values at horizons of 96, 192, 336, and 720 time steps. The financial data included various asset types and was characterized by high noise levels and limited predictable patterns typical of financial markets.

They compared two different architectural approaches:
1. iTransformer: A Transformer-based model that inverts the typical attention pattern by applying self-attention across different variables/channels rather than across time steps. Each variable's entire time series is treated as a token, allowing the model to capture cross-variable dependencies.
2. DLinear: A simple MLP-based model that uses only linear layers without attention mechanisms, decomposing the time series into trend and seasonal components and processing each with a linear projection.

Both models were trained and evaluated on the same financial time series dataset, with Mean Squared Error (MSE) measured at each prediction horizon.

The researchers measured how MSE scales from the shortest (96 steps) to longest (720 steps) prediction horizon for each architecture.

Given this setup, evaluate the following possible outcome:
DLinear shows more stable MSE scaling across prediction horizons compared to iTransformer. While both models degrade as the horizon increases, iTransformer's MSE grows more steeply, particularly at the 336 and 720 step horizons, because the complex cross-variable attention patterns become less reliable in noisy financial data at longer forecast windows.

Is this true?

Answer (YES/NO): NO